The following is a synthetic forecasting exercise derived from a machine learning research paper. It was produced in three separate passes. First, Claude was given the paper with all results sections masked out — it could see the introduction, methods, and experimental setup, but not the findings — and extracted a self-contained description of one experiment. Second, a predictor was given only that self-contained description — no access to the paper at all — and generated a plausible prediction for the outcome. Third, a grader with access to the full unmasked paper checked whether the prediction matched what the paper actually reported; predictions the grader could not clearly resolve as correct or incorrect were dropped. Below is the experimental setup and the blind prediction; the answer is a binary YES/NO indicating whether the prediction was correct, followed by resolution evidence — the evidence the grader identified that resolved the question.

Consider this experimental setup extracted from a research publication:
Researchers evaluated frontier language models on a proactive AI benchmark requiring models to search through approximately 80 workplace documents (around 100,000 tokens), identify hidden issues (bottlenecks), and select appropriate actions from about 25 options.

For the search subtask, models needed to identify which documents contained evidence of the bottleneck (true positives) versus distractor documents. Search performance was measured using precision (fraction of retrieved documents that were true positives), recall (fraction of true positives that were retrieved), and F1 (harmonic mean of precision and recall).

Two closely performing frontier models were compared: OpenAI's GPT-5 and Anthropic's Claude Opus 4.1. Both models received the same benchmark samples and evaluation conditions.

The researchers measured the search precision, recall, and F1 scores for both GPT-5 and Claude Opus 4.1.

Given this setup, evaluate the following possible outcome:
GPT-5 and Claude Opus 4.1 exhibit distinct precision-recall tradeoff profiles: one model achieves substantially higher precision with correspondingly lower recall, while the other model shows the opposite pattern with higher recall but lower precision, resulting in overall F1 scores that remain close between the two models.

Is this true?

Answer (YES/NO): NO